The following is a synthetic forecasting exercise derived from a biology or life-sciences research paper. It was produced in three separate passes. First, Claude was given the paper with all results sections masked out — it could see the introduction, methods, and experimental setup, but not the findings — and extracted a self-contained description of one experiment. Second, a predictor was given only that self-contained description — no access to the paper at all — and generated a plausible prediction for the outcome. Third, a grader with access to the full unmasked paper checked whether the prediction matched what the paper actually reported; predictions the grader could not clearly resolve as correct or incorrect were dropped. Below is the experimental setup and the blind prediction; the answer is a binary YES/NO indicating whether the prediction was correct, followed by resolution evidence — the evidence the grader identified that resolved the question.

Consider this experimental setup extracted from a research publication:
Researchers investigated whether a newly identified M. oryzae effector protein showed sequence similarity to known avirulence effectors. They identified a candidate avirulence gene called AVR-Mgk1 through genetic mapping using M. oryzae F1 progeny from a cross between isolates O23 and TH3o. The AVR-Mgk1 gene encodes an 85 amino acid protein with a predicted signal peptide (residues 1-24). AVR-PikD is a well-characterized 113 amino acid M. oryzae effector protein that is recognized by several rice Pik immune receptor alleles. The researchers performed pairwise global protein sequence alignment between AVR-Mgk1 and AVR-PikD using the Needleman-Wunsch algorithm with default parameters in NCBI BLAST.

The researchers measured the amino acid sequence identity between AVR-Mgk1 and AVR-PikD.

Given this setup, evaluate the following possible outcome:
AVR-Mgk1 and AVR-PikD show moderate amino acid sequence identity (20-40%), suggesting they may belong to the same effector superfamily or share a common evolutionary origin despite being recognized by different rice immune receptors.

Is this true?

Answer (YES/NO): NO